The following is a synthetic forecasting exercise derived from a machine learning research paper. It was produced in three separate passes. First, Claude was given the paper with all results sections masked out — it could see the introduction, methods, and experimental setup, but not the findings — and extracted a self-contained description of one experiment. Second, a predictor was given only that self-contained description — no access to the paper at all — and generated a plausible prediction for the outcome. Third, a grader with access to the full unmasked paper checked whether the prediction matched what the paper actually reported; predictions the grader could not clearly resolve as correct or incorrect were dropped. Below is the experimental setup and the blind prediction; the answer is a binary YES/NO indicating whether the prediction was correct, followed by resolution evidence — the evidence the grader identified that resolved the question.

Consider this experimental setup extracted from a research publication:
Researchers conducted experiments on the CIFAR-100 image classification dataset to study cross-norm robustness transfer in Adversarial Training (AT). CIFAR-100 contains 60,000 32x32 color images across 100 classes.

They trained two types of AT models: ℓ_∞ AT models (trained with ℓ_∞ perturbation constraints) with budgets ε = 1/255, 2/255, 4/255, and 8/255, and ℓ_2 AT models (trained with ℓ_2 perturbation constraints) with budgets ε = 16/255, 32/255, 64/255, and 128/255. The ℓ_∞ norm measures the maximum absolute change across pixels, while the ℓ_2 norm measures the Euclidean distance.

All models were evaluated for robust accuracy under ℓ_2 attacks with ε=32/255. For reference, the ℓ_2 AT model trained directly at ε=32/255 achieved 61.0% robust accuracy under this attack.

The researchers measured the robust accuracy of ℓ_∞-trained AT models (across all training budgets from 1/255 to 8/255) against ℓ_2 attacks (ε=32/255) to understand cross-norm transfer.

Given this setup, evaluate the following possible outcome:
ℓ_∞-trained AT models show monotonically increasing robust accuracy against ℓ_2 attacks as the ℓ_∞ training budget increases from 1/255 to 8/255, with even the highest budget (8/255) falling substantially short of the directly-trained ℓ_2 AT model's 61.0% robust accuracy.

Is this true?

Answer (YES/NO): NO